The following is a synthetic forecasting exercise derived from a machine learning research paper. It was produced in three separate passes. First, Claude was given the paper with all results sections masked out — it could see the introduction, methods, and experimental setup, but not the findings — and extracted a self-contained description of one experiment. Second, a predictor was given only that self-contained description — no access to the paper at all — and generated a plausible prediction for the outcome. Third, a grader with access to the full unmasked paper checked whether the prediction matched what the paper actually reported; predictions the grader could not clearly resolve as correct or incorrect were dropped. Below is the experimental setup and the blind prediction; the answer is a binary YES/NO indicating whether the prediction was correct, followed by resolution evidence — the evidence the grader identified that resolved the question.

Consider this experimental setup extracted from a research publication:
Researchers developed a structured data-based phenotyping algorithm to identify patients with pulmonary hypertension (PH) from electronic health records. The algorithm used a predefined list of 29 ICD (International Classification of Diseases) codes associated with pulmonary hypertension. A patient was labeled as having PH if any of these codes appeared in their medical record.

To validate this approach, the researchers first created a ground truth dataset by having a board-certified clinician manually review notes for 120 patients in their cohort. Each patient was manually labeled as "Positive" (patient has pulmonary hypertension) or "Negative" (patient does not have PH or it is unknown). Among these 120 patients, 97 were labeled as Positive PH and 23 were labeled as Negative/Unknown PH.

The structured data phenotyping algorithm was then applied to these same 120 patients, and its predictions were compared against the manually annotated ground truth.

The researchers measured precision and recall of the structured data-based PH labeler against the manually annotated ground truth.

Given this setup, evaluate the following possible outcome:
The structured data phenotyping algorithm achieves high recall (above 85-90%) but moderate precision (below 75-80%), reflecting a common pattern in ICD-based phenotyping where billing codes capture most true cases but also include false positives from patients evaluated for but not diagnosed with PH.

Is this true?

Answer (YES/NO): NO